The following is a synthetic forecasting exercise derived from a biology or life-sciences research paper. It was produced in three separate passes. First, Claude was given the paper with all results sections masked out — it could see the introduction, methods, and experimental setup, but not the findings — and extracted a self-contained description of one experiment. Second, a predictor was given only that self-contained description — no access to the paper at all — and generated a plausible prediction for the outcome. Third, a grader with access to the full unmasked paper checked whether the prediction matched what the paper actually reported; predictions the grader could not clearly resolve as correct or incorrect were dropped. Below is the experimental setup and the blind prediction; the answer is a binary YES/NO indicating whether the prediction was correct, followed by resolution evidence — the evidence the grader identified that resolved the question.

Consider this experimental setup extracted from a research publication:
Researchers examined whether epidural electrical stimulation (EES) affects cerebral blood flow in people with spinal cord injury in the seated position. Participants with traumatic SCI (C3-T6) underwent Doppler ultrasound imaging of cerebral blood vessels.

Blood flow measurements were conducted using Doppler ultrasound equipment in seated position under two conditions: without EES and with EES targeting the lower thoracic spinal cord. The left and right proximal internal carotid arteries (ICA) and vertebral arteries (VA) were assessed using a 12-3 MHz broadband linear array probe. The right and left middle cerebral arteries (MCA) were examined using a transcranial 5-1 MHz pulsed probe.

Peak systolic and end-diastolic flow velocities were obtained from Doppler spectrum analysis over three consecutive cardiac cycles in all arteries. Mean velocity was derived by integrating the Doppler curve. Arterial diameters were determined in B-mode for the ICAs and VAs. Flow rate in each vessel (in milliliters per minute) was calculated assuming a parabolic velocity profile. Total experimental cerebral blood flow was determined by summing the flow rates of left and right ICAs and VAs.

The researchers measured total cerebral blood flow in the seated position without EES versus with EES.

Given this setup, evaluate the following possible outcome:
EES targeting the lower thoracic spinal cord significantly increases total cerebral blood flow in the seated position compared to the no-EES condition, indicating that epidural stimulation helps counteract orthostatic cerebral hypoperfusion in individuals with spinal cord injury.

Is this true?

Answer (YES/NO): YES